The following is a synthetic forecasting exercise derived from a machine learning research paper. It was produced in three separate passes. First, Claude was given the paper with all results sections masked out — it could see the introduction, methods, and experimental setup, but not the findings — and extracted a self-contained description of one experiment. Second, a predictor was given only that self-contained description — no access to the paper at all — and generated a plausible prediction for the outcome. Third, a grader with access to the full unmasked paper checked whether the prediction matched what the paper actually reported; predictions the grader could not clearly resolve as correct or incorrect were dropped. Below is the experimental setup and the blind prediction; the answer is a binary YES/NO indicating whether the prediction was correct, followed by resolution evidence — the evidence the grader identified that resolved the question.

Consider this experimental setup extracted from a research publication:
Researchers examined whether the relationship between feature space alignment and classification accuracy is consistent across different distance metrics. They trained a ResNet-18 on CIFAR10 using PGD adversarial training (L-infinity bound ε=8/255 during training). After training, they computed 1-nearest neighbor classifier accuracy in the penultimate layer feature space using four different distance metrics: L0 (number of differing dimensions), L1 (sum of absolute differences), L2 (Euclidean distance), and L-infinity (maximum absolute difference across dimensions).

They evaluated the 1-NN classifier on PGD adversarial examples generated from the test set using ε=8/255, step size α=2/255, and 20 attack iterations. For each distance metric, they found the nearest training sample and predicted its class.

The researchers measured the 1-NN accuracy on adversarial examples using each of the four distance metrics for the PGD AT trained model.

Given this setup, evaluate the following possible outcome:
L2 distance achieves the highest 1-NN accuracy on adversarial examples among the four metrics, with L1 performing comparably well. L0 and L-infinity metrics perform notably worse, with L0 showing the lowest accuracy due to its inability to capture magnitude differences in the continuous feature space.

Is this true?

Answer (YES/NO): NO